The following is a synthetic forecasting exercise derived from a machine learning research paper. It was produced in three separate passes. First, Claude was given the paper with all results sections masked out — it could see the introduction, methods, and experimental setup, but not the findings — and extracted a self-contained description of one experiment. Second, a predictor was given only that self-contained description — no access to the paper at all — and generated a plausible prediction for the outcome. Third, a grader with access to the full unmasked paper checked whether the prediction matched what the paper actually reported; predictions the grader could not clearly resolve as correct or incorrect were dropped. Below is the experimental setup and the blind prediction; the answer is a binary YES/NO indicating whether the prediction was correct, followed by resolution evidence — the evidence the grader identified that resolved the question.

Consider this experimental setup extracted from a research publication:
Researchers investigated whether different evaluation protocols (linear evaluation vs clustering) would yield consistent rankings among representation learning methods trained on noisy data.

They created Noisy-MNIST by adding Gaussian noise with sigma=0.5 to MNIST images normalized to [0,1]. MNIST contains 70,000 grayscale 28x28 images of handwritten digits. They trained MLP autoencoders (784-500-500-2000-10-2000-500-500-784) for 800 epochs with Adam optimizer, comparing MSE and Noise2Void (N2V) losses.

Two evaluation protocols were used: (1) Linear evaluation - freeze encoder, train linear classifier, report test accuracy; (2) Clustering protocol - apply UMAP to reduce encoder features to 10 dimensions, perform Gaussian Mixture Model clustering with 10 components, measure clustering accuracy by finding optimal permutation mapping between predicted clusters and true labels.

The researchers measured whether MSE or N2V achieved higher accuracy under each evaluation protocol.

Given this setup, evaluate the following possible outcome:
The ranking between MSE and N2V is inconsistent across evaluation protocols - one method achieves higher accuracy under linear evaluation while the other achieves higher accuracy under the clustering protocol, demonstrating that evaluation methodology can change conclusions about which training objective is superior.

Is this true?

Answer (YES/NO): NO